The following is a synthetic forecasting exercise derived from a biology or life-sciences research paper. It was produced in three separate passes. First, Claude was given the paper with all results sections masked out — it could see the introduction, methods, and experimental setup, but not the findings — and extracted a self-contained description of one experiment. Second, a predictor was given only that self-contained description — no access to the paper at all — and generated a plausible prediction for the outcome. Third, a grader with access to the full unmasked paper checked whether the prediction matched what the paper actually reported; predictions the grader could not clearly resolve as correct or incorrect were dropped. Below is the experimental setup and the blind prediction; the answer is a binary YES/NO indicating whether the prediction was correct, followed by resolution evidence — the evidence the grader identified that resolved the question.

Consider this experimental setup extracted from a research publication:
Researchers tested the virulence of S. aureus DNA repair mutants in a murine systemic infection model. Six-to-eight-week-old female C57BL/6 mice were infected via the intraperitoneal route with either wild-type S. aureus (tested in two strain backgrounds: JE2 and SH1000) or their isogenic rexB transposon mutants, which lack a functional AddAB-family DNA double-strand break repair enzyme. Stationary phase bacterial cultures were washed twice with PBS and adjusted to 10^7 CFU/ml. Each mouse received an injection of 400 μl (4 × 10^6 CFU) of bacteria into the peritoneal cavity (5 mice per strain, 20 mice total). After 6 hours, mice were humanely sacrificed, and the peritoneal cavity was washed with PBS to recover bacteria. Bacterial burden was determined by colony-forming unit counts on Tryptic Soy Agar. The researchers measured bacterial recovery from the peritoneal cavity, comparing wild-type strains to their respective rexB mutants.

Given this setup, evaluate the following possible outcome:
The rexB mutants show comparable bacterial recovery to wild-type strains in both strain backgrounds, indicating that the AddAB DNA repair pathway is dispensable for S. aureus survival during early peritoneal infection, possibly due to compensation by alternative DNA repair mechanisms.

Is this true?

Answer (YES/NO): NO